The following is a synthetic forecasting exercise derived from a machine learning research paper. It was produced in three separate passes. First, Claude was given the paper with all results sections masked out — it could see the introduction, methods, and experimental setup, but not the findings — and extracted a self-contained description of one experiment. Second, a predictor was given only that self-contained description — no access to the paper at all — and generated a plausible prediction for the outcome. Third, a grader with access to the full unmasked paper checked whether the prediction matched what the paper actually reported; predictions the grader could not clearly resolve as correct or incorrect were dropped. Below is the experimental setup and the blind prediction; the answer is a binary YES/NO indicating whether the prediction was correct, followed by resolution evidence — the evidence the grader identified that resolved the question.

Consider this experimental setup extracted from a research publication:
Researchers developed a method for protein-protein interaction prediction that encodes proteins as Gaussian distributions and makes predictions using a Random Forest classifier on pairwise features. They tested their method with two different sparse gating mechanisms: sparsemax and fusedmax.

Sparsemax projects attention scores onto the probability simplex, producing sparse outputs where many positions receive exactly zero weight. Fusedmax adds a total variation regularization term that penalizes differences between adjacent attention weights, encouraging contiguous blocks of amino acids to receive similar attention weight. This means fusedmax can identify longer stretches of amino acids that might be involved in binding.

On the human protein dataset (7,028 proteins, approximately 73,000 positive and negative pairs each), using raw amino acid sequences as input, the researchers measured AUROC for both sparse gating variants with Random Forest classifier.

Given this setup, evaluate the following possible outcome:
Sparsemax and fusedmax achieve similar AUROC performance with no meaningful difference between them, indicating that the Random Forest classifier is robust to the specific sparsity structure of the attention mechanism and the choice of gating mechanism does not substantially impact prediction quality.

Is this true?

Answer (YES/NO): NO